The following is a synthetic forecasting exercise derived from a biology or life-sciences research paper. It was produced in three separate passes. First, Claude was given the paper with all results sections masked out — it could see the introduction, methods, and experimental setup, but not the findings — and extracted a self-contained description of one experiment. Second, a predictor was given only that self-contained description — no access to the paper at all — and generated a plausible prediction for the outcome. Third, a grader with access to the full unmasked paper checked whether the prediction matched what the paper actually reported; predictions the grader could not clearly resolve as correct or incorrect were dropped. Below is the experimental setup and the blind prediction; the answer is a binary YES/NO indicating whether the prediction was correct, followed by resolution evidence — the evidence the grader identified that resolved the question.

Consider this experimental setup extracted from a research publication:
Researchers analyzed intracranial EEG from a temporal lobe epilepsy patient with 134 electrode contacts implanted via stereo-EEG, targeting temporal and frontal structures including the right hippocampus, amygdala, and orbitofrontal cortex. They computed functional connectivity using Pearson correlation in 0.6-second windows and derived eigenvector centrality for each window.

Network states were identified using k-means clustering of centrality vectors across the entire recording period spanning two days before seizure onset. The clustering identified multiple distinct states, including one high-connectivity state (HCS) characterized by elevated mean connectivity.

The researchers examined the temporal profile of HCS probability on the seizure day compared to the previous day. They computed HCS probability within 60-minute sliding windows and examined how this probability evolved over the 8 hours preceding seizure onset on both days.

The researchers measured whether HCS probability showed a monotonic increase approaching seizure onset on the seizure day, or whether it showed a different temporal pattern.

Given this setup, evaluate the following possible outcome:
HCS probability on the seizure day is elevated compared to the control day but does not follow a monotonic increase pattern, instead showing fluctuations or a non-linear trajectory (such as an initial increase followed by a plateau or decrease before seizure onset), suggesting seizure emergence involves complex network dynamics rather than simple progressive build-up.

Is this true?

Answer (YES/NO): NO